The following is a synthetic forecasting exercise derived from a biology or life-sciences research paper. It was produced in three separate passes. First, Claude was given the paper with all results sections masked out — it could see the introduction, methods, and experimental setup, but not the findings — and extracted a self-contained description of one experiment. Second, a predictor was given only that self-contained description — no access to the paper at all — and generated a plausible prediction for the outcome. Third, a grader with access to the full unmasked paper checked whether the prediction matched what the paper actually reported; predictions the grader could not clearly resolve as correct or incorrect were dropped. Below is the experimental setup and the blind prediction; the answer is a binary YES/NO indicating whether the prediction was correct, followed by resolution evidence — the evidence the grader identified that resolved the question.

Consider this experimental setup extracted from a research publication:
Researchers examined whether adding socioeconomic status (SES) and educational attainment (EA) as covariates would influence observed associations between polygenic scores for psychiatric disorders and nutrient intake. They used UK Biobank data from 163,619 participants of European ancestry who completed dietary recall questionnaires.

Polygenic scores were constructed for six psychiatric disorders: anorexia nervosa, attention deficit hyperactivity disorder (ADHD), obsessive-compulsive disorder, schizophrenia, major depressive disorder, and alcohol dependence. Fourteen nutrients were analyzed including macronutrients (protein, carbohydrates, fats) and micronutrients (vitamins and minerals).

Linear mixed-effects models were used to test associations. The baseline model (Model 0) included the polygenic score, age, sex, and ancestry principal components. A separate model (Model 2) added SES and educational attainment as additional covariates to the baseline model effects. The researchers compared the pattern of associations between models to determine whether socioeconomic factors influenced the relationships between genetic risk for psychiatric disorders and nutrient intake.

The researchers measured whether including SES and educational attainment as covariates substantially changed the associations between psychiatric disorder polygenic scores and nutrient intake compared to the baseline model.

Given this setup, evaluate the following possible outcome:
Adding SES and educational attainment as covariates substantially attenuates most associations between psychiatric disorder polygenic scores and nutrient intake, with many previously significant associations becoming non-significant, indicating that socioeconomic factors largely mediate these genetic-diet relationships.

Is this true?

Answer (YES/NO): YES